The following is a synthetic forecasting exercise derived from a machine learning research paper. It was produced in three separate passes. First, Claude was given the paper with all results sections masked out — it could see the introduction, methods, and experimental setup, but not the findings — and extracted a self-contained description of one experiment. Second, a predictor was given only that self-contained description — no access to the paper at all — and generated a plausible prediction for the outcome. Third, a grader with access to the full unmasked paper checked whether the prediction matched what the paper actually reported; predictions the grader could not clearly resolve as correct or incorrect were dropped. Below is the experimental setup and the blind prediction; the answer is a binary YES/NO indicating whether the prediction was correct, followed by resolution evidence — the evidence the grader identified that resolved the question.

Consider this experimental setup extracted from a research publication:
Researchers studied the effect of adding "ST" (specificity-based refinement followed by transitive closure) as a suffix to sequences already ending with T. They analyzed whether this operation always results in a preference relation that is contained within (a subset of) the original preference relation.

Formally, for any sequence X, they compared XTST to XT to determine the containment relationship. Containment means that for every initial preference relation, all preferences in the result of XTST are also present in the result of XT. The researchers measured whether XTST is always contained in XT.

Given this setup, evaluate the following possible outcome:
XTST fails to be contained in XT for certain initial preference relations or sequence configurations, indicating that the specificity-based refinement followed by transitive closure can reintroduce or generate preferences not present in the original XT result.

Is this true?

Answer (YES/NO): NO